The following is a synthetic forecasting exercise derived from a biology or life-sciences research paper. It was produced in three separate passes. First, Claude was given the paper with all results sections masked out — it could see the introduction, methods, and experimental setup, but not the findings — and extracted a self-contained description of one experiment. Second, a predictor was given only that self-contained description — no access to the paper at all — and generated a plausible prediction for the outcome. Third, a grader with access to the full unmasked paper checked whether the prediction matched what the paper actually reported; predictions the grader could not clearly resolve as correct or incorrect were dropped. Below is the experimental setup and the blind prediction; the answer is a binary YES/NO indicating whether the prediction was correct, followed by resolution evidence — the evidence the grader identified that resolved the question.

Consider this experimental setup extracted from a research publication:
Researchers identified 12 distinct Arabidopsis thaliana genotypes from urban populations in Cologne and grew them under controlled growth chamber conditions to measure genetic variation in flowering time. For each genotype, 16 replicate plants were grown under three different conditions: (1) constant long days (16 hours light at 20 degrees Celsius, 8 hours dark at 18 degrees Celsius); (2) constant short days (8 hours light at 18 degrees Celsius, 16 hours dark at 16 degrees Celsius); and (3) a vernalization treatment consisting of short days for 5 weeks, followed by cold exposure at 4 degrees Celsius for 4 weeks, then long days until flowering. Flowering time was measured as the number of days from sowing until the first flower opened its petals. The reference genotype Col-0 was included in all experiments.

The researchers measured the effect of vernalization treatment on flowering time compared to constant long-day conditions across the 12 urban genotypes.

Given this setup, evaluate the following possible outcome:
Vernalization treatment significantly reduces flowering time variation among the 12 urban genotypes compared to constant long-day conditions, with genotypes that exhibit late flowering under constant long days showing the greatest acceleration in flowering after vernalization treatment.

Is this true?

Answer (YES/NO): YES